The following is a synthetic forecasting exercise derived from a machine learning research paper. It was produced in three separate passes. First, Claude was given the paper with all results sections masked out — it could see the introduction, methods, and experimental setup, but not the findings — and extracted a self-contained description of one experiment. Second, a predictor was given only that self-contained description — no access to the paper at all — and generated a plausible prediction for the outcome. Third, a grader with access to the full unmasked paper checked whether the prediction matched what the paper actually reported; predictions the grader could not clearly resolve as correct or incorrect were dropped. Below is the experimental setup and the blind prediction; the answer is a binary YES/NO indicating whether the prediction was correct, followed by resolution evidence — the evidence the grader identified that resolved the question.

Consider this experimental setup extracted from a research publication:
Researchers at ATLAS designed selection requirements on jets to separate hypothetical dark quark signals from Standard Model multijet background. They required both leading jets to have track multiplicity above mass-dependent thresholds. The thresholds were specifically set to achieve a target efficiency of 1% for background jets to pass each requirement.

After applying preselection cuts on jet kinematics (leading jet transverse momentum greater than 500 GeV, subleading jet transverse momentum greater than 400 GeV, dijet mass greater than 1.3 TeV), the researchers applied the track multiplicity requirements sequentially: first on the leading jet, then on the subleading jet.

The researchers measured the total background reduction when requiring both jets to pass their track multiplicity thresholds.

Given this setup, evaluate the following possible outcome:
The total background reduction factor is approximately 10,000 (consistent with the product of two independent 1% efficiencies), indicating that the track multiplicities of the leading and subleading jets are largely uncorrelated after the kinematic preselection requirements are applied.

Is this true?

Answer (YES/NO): YES